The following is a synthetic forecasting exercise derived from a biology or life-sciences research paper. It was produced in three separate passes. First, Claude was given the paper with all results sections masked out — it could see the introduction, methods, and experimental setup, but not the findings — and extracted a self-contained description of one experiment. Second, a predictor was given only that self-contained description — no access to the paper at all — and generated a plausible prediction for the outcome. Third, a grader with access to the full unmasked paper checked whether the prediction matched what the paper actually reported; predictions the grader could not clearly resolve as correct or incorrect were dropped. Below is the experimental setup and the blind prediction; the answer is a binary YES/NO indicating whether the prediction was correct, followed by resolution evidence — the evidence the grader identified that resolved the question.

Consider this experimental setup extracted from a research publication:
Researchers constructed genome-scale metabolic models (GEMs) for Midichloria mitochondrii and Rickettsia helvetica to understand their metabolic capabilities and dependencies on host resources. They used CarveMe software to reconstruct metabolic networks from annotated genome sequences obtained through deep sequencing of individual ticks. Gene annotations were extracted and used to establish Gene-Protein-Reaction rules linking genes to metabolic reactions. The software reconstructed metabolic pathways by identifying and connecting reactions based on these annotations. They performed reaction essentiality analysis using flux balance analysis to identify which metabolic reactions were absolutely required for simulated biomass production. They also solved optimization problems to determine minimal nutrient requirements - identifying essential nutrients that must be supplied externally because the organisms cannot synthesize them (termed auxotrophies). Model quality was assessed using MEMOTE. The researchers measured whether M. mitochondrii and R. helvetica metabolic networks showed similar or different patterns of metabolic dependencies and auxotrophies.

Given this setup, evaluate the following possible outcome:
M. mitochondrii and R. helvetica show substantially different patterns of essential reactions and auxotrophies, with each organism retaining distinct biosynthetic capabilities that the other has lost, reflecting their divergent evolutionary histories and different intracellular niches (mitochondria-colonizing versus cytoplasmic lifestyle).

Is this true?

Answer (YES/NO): YES